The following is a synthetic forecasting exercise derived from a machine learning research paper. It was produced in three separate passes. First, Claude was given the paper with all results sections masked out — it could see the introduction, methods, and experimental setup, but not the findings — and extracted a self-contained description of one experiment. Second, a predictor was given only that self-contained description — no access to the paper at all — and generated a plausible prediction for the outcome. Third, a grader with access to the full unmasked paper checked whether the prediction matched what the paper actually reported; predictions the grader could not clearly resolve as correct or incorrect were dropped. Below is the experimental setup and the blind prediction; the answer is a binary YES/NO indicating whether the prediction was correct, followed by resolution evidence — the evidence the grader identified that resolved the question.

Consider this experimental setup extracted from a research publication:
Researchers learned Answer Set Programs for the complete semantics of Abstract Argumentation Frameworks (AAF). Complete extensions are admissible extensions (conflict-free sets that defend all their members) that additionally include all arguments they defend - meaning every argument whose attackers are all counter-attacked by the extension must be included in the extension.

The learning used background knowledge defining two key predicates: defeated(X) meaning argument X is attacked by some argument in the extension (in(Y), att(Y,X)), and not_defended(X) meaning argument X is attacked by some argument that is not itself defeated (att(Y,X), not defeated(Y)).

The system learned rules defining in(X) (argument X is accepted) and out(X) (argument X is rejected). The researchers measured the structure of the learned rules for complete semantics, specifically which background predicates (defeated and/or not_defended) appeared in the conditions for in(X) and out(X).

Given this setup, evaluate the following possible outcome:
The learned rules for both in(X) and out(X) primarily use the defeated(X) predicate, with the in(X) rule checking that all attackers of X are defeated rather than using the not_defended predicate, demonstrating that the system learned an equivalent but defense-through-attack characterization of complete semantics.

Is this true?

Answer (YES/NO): NO